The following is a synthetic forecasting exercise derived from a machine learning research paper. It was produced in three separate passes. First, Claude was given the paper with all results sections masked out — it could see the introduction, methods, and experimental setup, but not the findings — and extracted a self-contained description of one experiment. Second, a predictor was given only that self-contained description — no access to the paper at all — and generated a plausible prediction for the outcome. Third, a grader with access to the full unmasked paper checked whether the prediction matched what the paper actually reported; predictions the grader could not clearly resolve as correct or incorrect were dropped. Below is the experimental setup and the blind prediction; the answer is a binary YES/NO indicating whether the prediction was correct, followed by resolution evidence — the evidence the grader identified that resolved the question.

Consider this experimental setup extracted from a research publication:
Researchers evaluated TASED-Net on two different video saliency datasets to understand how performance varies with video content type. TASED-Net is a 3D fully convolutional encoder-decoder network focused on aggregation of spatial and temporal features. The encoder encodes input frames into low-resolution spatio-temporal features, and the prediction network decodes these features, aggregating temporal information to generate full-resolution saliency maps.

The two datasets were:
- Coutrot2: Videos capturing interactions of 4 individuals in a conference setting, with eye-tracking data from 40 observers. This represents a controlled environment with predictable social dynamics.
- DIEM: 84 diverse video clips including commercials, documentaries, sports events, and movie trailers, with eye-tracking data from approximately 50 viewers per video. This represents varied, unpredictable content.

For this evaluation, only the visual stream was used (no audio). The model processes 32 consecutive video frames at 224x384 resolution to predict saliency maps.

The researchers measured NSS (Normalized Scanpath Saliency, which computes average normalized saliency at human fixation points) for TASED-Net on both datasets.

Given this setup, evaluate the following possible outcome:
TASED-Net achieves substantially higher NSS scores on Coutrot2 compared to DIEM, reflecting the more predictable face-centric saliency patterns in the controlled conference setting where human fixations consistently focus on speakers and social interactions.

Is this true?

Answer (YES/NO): YES